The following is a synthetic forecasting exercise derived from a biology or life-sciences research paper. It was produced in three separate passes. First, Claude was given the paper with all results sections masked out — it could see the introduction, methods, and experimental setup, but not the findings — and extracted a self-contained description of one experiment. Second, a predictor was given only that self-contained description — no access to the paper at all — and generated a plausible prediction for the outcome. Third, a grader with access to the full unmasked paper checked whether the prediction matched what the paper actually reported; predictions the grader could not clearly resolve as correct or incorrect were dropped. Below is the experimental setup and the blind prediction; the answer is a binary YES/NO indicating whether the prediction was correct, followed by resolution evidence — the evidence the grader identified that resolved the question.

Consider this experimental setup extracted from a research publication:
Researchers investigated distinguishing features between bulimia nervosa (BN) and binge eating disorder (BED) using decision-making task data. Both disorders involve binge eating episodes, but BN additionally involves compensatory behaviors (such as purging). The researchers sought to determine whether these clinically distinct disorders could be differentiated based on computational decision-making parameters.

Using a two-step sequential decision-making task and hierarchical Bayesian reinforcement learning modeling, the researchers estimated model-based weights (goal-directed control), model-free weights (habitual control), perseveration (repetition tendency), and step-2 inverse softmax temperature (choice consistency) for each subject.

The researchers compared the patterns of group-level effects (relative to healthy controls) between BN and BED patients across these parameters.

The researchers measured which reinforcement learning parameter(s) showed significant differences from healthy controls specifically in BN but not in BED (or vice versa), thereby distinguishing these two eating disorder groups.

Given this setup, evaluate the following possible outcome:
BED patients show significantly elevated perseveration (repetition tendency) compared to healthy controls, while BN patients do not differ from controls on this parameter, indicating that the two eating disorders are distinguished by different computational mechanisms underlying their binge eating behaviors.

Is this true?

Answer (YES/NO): NO